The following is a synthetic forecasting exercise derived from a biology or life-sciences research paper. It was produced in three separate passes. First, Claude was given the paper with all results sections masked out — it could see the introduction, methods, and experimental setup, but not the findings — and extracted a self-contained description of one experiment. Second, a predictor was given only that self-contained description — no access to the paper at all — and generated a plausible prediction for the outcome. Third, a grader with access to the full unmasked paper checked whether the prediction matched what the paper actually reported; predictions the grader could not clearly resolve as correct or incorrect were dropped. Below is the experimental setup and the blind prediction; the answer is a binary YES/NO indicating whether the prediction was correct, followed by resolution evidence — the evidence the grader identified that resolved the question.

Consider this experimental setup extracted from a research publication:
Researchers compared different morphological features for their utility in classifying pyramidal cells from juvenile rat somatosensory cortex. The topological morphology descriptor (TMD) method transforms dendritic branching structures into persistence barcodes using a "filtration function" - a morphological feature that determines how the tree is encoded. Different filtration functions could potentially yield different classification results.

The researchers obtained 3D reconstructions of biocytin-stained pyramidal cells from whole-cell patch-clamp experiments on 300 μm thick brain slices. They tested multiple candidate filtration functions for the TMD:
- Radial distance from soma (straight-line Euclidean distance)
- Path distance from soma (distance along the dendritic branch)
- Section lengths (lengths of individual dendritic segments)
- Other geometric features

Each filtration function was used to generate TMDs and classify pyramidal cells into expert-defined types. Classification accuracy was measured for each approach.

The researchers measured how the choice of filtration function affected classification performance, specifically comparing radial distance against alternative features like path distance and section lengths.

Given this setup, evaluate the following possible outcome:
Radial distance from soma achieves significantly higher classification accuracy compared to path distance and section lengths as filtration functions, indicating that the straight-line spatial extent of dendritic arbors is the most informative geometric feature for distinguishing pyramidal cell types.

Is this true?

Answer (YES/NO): NO